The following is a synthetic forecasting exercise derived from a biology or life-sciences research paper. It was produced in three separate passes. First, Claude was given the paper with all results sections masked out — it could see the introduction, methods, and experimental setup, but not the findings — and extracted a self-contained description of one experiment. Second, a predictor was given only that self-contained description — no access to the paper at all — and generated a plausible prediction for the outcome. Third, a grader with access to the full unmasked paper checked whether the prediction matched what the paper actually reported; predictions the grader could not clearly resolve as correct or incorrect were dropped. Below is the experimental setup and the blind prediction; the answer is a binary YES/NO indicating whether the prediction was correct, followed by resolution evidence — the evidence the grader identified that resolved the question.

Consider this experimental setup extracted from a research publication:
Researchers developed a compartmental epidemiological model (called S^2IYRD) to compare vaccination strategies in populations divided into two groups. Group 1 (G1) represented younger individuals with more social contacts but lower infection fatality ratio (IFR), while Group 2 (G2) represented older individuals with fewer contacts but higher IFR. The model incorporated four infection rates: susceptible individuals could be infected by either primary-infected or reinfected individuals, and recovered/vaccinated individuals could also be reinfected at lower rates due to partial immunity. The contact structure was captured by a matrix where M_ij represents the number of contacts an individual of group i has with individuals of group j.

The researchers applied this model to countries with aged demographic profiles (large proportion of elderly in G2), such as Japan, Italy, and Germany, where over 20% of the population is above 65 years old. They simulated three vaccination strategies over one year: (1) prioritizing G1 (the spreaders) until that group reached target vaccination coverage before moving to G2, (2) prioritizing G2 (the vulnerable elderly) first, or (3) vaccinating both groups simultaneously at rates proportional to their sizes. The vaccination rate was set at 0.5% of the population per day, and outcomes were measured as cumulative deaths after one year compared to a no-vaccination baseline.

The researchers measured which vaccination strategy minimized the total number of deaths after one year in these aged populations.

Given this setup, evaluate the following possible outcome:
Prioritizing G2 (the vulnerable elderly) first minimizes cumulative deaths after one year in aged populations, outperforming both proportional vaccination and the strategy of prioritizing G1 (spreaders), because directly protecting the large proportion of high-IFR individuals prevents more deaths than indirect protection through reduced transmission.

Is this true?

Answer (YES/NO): YES